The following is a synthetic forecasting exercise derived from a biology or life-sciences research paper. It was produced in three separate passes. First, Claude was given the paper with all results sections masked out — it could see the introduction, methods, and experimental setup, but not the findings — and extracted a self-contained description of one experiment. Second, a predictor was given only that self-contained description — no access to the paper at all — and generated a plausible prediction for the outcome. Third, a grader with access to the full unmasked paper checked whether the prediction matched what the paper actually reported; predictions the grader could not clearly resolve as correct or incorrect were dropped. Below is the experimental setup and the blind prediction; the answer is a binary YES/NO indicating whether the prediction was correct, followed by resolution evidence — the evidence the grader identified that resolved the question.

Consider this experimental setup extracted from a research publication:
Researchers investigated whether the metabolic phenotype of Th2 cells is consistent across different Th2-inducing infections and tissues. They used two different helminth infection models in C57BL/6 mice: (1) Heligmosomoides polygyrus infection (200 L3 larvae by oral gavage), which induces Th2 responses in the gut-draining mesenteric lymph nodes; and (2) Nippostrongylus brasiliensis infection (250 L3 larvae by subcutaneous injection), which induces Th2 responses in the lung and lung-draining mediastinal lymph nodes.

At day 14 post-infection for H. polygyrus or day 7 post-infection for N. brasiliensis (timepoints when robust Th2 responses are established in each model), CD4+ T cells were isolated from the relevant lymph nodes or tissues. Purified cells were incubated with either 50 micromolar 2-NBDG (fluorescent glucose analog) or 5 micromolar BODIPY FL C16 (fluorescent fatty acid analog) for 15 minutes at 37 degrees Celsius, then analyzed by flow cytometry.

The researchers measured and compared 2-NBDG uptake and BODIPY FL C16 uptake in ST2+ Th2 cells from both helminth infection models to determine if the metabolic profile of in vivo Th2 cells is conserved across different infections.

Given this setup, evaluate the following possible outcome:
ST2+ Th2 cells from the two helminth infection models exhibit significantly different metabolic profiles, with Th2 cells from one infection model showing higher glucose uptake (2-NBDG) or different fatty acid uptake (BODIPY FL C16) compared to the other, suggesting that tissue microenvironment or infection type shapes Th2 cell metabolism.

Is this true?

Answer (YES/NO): NO